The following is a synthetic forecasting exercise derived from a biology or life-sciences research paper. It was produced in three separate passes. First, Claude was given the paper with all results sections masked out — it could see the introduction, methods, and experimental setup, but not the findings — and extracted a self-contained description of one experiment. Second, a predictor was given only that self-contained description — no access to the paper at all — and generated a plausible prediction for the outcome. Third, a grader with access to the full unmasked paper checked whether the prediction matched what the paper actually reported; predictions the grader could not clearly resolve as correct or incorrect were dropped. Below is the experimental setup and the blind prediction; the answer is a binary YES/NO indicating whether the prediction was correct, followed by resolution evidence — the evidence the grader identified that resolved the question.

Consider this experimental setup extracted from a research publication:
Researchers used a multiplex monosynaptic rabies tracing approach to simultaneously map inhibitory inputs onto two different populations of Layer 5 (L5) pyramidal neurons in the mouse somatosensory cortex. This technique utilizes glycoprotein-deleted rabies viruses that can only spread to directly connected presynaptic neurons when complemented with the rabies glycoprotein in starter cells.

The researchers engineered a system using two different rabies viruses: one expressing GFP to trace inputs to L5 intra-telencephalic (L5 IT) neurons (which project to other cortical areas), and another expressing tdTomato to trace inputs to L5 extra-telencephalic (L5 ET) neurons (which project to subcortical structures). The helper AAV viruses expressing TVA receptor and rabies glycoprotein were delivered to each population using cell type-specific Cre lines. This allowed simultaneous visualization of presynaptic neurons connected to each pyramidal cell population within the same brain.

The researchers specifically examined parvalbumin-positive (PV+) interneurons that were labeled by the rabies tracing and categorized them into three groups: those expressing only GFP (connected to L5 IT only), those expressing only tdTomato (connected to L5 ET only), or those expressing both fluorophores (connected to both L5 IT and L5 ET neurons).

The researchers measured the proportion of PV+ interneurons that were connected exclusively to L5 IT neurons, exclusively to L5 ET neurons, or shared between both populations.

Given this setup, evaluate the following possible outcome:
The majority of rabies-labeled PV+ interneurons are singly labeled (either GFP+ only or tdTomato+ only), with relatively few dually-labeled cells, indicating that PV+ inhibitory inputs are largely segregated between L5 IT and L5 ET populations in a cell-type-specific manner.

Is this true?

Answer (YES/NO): YES